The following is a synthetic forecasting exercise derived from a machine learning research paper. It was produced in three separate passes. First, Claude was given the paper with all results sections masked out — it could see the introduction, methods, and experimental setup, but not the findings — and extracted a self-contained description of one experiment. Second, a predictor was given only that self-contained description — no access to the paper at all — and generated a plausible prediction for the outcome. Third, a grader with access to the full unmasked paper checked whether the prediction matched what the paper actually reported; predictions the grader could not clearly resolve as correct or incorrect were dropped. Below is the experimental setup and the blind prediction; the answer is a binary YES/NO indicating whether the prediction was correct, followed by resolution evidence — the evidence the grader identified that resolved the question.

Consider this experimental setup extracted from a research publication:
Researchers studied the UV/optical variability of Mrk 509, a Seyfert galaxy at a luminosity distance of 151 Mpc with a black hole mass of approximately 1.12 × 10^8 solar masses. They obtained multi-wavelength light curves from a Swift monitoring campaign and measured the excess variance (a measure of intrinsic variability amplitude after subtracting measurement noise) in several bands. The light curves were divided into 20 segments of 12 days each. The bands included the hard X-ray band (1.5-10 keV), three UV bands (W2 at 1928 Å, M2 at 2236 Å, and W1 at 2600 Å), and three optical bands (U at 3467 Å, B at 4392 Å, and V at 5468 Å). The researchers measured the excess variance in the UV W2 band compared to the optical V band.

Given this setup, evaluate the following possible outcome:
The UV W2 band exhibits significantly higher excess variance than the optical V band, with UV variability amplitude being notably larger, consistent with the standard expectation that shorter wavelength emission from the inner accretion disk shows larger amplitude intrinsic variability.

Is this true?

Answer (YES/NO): YES